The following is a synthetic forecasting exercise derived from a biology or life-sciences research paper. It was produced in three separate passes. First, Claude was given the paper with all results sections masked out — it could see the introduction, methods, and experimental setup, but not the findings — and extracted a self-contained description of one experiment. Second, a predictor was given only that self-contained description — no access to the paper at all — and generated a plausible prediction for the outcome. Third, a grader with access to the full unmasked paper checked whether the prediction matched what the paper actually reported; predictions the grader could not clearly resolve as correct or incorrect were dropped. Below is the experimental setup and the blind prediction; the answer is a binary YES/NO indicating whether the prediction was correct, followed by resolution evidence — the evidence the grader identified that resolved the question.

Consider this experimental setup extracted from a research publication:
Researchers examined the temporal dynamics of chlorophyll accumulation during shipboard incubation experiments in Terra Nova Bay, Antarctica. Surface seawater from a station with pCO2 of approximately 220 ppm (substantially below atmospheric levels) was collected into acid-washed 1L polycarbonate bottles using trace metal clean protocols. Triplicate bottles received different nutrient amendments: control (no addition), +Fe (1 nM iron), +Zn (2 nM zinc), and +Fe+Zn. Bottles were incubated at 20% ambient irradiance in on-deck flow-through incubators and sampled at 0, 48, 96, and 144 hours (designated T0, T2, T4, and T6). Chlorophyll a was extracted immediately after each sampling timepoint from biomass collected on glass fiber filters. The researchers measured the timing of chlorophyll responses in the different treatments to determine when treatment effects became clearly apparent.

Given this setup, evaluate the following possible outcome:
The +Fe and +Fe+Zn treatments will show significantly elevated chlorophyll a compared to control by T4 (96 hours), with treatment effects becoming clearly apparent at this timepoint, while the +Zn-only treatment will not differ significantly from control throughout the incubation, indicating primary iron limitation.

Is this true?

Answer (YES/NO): NO